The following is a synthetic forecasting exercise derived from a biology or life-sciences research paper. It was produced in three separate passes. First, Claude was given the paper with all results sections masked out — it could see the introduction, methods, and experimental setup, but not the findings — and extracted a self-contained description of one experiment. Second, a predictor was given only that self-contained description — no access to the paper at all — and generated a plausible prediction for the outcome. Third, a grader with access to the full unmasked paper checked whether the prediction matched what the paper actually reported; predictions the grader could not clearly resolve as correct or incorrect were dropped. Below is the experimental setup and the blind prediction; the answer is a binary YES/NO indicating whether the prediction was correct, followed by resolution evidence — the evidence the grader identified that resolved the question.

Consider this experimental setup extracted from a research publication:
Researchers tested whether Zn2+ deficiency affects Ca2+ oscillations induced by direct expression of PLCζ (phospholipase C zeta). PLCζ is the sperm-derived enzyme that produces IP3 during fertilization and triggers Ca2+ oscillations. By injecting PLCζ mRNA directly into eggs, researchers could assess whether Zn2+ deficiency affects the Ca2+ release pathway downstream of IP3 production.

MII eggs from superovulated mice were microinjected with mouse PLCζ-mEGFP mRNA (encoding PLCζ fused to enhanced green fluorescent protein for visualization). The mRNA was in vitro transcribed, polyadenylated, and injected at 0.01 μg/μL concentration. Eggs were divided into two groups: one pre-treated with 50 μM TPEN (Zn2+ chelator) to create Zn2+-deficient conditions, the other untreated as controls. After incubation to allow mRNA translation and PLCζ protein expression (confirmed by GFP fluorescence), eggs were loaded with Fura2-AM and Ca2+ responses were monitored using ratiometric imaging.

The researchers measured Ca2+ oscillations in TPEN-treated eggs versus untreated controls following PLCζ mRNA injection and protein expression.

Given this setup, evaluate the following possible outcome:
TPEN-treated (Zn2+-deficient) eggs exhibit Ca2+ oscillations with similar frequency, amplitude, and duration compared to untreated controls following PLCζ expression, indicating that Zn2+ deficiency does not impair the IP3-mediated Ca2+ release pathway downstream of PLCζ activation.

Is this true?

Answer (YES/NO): NO